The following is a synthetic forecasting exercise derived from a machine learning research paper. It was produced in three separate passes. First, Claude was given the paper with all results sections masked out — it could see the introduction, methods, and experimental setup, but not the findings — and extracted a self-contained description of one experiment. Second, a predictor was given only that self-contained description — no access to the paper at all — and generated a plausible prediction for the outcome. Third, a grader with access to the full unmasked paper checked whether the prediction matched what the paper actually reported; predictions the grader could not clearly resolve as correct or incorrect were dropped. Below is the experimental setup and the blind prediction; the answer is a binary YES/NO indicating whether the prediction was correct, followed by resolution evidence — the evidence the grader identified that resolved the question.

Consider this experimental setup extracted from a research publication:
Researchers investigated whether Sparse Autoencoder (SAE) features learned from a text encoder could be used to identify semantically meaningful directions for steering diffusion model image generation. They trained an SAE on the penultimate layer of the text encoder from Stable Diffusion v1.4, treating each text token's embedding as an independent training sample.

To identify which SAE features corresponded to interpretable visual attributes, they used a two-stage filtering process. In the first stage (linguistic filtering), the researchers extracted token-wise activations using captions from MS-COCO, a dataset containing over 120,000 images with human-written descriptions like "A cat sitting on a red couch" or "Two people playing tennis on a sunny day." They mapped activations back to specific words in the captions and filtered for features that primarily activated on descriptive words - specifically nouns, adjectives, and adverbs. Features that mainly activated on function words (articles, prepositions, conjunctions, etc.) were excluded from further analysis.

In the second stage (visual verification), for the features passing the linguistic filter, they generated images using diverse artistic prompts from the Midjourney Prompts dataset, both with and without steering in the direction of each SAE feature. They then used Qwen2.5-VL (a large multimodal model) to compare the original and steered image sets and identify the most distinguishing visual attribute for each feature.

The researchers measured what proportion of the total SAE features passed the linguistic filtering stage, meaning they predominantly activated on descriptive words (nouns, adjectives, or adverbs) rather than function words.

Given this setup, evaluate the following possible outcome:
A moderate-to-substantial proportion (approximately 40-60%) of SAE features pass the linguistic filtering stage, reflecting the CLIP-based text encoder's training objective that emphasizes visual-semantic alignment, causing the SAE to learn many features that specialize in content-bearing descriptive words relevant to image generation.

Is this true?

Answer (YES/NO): NO